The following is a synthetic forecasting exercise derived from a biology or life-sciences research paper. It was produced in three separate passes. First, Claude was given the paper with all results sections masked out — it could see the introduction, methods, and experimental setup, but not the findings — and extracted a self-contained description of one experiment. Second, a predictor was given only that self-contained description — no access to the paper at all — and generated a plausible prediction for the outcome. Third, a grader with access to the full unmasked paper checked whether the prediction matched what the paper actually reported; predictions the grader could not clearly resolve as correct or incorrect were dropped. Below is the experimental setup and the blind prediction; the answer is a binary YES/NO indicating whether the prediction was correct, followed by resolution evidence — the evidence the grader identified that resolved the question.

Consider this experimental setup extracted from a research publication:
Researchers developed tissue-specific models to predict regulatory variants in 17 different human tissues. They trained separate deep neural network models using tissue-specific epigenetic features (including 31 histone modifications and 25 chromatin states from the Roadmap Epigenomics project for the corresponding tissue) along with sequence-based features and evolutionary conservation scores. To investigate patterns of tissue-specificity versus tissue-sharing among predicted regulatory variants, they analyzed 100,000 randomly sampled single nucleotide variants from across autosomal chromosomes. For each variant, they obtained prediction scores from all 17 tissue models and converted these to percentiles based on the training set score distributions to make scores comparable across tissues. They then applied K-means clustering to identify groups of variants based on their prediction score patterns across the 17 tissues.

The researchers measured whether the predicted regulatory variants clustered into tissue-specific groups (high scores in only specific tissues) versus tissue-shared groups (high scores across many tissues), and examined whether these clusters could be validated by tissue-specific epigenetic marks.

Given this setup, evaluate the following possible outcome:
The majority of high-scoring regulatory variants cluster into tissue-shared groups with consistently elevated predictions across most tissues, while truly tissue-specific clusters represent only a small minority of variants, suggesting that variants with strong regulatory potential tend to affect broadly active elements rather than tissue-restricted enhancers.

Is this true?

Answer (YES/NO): NO